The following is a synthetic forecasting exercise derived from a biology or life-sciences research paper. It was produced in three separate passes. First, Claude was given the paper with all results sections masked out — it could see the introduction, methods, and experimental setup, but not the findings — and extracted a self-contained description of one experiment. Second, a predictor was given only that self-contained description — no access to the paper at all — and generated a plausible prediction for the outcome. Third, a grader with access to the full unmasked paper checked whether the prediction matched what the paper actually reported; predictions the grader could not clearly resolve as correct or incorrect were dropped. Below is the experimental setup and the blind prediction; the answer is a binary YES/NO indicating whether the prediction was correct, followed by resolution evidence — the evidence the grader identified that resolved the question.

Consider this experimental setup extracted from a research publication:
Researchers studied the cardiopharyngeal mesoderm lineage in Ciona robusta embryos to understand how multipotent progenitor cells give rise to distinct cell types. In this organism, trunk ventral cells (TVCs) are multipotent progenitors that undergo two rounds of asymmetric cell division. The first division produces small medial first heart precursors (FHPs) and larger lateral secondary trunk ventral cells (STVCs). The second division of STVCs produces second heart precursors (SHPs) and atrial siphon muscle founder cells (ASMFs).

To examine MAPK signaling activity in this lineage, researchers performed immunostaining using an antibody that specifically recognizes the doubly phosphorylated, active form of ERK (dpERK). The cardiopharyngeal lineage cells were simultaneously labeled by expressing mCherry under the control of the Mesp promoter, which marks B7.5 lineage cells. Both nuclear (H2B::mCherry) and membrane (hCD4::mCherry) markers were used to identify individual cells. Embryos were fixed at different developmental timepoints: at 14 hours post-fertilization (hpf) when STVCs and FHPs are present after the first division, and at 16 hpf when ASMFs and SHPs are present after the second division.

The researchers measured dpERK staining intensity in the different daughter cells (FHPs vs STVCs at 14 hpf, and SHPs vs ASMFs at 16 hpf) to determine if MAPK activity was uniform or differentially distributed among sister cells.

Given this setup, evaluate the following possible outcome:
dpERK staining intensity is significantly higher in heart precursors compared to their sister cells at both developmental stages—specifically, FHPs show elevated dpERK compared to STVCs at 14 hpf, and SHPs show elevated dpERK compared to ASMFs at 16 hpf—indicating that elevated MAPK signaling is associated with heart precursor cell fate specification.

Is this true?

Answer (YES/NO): NO